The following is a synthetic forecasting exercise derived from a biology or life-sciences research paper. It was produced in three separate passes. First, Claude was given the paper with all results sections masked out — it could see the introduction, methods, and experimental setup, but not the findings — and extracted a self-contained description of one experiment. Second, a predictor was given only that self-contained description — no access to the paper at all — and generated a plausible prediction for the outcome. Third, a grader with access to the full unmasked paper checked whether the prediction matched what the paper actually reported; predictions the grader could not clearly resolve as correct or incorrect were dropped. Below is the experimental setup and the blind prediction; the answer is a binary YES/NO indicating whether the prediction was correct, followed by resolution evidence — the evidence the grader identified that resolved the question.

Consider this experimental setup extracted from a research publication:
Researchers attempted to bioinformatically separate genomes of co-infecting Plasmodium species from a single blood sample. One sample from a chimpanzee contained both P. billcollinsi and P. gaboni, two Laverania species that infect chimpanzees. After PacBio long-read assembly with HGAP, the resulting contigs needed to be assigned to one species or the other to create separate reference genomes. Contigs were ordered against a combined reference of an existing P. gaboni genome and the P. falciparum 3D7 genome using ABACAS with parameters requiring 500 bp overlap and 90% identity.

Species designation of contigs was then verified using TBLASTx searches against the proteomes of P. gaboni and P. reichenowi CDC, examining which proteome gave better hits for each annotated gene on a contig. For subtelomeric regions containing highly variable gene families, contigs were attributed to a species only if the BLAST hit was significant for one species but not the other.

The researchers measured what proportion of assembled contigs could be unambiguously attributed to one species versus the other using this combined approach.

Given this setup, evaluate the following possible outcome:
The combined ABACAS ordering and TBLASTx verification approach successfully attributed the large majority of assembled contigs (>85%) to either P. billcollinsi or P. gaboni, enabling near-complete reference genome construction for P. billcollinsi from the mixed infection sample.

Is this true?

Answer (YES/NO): NO